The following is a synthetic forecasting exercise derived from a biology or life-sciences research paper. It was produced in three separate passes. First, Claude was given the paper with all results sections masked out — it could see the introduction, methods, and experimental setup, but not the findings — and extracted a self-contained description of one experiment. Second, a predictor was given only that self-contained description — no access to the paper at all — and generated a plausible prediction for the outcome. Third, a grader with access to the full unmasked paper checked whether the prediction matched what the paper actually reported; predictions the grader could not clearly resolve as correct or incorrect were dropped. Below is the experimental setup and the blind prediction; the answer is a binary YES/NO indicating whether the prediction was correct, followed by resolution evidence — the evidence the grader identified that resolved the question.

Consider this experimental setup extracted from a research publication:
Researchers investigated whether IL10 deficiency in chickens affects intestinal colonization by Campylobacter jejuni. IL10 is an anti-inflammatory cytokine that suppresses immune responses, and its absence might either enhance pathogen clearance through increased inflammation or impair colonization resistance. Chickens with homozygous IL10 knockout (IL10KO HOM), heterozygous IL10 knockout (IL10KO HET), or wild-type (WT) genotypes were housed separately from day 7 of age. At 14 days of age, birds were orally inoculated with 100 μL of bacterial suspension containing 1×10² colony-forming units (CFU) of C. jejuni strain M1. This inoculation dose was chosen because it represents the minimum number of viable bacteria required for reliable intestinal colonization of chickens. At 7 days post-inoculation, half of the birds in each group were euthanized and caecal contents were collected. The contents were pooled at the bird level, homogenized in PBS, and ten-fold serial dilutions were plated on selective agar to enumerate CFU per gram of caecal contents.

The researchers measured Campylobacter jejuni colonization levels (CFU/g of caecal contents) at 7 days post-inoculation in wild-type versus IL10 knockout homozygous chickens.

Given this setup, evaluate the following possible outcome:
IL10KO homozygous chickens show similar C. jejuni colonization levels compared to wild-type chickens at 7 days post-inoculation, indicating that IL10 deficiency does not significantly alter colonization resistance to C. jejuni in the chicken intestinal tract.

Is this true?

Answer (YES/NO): NO